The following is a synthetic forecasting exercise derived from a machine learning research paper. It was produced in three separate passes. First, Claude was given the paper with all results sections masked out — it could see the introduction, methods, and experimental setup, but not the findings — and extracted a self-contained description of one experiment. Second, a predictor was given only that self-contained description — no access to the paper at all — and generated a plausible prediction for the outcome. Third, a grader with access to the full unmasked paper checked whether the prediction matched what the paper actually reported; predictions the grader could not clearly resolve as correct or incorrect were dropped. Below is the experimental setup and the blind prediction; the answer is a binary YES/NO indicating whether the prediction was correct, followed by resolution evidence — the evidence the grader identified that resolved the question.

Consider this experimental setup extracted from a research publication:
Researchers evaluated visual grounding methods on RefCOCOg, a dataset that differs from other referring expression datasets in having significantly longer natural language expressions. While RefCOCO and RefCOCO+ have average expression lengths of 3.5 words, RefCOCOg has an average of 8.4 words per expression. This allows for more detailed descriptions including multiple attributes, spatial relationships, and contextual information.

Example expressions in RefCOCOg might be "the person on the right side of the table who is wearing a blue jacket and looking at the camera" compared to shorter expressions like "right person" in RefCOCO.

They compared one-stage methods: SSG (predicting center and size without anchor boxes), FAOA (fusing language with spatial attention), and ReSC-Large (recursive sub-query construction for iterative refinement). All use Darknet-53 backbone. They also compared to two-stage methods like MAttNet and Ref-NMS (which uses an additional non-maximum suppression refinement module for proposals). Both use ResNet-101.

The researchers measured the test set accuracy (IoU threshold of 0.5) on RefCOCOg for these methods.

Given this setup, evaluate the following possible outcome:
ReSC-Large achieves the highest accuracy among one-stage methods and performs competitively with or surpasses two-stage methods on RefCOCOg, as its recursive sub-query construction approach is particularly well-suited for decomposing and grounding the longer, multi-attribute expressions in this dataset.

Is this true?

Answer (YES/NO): NO